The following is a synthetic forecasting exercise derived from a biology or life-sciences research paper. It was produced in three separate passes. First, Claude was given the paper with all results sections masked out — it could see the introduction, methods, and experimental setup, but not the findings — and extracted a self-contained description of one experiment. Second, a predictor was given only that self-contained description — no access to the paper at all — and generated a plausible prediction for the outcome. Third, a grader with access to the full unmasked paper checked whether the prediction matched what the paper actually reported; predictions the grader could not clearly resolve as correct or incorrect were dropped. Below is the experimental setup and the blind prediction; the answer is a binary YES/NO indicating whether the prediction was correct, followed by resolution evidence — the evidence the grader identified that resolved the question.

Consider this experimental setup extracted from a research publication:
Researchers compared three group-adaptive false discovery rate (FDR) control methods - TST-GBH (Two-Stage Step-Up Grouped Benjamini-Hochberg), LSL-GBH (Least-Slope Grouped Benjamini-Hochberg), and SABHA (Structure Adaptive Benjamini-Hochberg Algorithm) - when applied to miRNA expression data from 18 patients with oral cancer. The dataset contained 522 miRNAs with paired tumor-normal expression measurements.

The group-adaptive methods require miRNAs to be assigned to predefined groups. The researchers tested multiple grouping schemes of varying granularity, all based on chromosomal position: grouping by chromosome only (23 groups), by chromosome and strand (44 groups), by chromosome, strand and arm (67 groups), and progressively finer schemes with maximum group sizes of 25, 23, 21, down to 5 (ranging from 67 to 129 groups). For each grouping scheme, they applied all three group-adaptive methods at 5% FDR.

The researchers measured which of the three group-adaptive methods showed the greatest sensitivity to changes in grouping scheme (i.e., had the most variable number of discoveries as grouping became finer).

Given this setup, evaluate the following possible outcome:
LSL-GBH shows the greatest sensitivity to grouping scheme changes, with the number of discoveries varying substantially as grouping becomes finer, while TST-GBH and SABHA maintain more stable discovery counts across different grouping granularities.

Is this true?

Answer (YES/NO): NO